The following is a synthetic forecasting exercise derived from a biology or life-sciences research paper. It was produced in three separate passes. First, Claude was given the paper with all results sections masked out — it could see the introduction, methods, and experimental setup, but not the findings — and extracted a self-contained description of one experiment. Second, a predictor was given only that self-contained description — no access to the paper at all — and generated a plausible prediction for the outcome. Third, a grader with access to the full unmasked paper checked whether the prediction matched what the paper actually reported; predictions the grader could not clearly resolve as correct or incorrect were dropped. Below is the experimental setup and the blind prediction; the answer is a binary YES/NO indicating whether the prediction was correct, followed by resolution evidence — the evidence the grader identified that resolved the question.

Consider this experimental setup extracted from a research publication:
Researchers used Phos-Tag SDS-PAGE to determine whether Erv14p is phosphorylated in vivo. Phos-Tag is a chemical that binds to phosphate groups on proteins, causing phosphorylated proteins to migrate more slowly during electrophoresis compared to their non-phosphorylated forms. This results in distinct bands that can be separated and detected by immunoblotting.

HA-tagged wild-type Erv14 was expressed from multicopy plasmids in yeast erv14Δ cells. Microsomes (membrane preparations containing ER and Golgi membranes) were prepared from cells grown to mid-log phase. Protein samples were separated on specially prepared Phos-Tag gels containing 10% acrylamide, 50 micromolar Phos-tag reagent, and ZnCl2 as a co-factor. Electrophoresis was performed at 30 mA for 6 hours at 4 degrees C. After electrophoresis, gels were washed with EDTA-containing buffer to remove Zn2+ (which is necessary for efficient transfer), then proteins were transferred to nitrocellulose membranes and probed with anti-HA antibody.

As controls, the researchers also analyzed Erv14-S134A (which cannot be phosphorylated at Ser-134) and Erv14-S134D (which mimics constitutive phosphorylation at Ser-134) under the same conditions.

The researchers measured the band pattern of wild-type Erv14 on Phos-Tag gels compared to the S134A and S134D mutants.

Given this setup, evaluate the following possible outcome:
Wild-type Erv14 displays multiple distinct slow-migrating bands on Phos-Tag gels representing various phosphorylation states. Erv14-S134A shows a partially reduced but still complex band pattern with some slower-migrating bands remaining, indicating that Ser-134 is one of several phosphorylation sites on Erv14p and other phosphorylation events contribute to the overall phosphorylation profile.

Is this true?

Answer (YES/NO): NO